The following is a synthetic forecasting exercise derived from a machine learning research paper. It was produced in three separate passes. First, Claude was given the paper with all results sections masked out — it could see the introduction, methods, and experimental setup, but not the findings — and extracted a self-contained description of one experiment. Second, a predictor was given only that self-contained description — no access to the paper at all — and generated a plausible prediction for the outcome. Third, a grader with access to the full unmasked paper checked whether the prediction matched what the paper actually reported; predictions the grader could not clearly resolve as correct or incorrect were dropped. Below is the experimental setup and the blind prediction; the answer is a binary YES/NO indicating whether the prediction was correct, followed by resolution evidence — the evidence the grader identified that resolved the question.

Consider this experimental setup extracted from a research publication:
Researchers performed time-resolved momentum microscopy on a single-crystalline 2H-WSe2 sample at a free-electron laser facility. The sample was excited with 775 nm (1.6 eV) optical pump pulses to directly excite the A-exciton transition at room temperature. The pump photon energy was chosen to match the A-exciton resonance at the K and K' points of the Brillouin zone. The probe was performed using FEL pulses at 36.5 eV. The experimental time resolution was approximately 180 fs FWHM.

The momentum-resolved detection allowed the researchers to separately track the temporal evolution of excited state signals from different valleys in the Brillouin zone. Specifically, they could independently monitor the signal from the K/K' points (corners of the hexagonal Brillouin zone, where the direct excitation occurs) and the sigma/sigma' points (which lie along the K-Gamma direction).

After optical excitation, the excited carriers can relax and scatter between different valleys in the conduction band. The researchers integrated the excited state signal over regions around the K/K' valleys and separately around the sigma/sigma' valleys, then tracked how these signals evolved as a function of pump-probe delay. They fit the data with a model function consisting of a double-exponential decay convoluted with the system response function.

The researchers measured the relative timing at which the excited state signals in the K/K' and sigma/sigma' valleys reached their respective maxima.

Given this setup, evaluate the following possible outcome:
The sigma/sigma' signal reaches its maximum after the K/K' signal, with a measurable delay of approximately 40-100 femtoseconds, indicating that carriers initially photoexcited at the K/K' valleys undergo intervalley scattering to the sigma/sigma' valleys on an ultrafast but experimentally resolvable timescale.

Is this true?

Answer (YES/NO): YES